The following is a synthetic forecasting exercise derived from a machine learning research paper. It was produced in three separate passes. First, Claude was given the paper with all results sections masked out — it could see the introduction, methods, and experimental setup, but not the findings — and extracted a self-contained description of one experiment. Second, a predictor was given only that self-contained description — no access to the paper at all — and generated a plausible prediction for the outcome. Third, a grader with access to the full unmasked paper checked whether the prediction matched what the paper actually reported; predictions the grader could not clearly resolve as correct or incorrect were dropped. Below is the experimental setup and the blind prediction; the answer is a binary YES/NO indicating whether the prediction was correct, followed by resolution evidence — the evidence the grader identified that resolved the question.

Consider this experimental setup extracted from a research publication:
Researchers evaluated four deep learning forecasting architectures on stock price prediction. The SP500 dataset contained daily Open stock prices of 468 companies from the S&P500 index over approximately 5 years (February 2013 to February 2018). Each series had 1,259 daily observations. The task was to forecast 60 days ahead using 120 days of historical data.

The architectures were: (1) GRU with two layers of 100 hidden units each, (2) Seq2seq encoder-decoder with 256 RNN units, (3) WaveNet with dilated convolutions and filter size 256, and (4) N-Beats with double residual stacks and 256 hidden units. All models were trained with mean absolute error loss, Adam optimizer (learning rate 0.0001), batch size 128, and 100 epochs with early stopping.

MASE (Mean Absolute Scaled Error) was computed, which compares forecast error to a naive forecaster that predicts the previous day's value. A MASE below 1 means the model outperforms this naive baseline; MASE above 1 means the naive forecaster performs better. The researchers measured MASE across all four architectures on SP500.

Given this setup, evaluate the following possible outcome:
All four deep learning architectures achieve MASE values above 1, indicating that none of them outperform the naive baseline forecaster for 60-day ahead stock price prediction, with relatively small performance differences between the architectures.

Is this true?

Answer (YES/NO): NO